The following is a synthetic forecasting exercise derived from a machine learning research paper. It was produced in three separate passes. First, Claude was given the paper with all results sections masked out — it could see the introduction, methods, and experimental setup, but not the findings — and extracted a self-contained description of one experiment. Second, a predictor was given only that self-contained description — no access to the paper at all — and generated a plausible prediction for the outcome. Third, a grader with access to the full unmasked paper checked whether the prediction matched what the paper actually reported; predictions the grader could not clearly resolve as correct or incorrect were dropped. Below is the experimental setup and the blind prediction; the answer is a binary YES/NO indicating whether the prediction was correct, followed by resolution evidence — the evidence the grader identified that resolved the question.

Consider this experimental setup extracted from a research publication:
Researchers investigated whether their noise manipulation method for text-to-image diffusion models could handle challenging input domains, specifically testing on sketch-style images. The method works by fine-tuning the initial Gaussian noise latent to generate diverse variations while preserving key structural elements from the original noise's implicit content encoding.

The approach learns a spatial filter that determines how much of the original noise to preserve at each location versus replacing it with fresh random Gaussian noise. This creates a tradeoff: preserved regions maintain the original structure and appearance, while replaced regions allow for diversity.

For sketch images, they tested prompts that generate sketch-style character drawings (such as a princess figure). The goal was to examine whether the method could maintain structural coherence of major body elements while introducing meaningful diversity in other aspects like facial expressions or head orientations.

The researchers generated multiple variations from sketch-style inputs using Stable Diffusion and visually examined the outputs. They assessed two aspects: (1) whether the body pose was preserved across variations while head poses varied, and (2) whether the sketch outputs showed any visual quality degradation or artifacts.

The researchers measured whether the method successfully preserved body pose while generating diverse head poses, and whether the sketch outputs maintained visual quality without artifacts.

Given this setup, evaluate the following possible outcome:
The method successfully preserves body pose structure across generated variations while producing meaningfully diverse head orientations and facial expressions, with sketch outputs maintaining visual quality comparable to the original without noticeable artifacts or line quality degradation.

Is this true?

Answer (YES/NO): NO